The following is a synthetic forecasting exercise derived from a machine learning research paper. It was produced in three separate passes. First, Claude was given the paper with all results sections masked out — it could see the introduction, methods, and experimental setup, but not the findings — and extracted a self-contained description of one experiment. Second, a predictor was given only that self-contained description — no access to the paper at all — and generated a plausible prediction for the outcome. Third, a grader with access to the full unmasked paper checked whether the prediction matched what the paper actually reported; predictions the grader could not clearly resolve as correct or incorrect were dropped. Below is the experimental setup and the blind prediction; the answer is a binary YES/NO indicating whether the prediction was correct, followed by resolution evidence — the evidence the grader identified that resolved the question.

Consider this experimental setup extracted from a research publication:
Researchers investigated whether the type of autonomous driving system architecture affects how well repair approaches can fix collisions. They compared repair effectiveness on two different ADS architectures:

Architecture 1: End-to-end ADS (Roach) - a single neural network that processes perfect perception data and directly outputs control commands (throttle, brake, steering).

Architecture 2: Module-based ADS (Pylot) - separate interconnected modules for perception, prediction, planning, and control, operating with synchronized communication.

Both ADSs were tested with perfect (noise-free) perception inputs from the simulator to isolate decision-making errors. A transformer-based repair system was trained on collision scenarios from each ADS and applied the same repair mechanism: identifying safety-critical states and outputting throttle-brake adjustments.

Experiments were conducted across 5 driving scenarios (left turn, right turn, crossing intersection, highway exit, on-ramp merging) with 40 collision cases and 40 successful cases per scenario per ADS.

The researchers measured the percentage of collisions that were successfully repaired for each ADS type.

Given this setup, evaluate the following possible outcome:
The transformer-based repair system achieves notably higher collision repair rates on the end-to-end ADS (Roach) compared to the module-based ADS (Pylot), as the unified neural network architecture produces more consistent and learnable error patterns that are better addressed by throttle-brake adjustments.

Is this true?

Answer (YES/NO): YES